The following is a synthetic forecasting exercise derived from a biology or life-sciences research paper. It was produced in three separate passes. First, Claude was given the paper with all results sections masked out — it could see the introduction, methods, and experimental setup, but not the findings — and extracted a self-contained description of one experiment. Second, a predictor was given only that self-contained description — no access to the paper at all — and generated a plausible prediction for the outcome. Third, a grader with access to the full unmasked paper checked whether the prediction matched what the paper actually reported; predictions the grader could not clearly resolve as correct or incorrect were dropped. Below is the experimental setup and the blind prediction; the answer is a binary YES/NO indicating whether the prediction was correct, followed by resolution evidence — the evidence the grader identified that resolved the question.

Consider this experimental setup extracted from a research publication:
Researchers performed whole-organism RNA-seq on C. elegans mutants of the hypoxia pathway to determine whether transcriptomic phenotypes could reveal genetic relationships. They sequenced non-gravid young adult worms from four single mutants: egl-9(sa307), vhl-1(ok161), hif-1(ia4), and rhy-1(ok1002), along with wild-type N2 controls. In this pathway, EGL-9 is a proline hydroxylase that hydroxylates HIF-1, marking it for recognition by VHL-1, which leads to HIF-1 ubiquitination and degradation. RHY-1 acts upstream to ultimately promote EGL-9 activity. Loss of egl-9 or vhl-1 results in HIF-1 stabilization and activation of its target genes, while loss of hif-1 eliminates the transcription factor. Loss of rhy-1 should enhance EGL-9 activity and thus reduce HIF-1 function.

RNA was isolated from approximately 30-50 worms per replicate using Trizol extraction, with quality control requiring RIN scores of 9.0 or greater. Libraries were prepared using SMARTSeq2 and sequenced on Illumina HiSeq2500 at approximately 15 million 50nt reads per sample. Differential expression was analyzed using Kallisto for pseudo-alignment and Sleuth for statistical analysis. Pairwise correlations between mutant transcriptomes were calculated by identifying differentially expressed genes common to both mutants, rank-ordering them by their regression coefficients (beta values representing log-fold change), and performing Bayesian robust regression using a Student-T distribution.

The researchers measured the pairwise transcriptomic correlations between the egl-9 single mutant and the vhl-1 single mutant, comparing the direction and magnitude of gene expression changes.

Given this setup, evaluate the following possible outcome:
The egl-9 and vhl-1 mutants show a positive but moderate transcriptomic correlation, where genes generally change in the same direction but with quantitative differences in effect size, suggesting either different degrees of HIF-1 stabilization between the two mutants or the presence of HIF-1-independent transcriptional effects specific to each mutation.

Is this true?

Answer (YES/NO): NO